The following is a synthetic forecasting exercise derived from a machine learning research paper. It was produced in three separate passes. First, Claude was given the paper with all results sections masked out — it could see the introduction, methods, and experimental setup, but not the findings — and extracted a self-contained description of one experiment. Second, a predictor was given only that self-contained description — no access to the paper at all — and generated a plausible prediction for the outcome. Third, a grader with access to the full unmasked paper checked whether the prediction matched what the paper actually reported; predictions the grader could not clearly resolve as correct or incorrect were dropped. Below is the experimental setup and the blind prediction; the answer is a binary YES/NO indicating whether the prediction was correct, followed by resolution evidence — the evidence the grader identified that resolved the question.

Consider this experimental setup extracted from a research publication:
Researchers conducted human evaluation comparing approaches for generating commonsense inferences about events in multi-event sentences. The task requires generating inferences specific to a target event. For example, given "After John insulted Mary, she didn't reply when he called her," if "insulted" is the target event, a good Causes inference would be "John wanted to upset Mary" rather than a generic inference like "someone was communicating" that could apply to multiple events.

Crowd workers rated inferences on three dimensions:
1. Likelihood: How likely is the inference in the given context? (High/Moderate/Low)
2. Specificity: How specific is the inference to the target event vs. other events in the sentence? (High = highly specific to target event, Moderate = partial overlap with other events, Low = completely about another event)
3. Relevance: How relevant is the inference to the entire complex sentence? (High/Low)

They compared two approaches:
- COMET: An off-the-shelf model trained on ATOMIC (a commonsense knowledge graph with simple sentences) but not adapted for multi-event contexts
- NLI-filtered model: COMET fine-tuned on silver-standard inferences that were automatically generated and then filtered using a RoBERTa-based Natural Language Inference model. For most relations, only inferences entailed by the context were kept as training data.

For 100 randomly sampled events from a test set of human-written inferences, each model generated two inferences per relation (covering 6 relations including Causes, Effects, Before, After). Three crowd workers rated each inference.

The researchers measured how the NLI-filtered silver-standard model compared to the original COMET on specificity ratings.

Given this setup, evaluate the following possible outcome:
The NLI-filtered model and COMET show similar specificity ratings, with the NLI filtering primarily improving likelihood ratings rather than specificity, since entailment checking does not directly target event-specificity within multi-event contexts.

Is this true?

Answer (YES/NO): NO